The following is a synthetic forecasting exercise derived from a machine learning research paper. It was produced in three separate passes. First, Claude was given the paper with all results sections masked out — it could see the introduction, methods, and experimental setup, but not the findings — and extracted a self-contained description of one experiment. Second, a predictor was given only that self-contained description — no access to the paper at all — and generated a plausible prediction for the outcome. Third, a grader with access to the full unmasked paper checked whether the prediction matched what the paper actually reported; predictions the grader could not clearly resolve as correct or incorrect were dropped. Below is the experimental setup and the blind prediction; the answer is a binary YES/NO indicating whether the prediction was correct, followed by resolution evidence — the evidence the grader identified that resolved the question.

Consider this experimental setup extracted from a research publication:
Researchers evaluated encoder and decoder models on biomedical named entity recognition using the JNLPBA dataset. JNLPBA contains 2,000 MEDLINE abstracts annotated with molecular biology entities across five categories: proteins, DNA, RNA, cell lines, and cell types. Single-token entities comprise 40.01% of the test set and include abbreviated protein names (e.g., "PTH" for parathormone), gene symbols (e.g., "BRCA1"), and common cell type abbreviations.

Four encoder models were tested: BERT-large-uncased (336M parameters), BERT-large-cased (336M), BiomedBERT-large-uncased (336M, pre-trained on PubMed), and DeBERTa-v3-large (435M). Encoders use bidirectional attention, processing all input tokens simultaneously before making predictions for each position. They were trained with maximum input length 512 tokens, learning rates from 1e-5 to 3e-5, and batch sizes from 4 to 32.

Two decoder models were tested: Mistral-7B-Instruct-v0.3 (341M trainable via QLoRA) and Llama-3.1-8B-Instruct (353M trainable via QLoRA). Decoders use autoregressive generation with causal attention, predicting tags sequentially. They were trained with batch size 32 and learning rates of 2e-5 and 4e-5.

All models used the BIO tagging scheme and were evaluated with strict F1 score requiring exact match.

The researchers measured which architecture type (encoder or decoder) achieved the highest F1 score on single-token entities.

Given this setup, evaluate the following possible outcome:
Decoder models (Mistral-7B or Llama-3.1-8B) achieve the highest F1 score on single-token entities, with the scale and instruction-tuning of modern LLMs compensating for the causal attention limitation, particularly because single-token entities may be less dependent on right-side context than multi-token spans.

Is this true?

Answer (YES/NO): YES